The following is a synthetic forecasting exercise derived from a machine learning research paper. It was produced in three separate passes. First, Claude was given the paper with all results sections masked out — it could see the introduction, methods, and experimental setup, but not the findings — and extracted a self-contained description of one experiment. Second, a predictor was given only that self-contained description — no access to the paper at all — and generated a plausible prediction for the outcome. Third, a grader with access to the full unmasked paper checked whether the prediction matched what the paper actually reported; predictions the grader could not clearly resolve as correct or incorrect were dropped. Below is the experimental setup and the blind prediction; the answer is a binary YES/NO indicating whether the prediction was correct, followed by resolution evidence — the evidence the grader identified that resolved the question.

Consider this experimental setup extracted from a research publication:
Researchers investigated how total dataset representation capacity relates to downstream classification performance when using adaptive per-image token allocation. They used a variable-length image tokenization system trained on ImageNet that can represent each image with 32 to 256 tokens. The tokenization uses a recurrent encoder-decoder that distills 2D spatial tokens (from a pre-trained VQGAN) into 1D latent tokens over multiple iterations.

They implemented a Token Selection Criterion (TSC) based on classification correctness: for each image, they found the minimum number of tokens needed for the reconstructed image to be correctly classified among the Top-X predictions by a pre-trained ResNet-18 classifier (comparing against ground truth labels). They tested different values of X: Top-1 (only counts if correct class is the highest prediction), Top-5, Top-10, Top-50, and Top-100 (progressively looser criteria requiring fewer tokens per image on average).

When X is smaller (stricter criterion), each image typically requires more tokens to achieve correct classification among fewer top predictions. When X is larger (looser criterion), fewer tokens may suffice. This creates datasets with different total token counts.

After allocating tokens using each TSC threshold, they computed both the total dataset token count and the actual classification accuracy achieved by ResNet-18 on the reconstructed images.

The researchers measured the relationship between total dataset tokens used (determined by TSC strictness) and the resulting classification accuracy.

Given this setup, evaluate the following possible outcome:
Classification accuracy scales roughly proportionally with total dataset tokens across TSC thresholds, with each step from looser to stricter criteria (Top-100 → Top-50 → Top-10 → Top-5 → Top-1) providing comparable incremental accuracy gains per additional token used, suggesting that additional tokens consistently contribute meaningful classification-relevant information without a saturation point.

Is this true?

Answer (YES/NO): NO